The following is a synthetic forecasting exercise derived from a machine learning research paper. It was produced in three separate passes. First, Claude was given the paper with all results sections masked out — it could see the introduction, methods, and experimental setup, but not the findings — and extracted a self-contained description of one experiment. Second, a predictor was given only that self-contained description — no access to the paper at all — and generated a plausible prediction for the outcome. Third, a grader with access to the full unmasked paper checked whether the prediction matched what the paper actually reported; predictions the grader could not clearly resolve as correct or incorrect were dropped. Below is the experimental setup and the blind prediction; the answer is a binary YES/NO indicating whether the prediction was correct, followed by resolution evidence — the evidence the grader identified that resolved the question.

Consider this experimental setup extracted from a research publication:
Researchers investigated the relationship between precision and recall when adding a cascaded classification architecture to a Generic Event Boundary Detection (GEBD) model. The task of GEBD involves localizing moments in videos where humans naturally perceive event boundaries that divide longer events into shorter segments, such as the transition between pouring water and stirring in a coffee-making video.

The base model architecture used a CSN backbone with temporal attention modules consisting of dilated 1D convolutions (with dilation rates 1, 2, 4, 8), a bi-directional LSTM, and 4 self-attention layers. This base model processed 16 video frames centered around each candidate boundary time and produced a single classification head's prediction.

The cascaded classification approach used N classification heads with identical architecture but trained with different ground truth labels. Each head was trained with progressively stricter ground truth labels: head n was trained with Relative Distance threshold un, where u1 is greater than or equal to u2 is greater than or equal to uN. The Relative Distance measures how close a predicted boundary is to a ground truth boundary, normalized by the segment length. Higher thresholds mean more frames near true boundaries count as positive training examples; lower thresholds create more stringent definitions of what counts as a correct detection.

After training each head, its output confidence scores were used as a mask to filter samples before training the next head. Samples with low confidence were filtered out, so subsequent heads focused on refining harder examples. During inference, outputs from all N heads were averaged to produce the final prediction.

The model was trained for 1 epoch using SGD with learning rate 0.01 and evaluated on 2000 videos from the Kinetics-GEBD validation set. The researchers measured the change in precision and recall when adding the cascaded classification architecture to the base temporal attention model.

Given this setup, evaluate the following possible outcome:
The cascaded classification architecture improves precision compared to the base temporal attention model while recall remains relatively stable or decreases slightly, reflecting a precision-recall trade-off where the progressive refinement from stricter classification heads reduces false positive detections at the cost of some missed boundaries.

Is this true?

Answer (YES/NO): YES